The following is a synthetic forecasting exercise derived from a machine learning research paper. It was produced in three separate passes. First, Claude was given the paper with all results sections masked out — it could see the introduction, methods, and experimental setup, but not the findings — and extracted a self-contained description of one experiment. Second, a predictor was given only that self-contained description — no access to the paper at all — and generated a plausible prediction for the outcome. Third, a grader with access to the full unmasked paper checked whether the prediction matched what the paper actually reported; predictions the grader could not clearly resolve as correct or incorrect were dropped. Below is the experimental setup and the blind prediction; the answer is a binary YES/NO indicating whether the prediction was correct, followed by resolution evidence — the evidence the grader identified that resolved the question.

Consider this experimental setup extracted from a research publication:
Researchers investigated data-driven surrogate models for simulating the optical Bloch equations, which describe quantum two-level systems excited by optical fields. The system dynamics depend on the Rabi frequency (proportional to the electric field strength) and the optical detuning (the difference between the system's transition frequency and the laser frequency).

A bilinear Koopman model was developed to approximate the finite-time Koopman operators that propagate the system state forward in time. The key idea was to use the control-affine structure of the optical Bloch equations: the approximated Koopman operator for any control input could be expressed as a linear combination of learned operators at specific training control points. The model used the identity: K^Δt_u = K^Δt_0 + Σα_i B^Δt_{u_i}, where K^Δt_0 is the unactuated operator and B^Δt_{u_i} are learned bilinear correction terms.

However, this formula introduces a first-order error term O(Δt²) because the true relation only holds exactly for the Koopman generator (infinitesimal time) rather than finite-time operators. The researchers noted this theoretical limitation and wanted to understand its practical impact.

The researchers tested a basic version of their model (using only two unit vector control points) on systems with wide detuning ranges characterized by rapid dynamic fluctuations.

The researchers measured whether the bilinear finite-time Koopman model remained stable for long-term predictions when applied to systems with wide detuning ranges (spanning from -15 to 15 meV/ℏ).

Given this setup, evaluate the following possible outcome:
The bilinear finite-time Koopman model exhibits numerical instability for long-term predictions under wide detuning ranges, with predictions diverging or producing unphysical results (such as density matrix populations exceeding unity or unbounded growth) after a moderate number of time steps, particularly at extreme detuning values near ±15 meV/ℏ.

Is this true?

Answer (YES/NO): NO